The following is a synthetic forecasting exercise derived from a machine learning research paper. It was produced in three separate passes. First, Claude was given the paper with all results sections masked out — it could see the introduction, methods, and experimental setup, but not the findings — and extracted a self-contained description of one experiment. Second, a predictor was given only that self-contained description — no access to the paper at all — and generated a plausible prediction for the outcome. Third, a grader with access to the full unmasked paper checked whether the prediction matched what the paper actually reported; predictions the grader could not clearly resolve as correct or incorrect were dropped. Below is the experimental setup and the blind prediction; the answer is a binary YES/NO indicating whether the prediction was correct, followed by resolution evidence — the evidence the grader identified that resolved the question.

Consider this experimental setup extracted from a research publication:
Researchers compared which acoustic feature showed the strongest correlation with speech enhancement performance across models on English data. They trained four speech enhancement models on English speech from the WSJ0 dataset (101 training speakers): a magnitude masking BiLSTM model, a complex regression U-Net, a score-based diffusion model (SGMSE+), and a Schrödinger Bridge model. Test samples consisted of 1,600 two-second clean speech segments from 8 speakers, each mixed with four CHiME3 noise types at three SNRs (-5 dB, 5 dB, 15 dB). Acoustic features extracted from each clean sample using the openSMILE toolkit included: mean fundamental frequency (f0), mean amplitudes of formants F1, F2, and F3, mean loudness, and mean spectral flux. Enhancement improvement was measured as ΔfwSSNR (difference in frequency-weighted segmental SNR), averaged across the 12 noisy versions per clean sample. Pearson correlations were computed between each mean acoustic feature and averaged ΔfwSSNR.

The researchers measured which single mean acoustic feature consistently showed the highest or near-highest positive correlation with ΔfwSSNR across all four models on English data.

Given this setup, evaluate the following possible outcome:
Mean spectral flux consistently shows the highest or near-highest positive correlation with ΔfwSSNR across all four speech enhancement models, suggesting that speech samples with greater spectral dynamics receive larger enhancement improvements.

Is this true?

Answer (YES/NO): NO